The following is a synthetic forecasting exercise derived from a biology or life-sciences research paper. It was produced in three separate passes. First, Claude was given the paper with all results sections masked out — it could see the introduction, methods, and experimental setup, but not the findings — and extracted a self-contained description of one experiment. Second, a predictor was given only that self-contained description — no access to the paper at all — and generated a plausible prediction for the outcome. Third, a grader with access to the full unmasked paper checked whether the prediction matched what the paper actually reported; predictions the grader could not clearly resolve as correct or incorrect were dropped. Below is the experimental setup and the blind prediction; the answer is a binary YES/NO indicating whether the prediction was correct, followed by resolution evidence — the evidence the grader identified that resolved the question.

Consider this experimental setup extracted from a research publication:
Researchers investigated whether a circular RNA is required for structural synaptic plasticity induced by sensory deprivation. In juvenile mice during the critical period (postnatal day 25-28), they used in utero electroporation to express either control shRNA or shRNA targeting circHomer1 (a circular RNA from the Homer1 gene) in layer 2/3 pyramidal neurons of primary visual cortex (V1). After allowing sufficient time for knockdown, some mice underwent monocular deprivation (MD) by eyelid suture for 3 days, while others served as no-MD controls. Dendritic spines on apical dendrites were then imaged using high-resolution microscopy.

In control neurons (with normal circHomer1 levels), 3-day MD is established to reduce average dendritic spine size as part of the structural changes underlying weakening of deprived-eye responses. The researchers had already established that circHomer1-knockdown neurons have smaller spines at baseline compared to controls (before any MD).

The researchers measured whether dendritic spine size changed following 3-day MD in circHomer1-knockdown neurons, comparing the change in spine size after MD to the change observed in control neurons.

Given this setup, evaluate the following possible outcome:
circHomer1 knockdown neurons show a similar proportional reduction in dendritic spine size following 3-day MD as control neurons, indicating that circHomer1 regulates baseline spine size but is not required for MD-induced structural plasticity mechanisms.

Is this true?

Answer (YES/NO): NO